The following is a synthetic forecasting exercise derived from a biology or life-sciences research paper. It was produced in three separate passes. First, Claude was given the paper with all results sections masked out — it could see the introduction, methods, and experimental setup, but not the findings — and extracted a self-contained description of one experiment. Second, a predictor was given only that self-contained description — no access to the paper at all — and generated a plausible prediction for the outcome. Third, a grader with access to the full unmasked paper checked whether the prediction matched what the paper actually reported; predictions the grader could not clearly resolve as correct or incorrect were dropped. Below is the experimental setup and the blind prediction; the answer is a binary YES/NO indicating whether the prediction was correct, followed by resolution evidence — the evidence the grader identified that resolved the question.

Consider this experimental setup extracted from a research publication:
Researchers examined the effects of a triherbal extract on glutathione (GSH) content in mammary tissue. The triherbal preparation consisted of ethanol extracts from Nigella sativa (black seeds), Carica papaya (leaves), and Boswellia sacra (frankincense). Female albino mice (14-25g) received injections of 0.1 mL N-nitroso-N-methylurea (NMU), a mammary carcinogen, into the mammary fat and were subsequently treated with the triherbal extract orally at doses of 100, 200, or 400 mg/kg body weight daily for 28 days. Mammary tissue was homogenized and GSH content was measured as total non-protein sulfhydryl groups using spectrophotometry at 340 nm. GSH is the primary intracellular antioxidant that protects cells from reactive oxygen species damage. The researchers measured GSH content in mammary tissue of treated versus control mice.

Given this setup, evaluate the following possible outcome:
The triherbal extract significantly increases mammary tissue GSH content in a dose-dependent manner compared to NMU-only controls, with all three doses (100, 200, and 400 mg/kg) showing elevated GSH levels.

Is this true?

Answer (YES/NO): NO